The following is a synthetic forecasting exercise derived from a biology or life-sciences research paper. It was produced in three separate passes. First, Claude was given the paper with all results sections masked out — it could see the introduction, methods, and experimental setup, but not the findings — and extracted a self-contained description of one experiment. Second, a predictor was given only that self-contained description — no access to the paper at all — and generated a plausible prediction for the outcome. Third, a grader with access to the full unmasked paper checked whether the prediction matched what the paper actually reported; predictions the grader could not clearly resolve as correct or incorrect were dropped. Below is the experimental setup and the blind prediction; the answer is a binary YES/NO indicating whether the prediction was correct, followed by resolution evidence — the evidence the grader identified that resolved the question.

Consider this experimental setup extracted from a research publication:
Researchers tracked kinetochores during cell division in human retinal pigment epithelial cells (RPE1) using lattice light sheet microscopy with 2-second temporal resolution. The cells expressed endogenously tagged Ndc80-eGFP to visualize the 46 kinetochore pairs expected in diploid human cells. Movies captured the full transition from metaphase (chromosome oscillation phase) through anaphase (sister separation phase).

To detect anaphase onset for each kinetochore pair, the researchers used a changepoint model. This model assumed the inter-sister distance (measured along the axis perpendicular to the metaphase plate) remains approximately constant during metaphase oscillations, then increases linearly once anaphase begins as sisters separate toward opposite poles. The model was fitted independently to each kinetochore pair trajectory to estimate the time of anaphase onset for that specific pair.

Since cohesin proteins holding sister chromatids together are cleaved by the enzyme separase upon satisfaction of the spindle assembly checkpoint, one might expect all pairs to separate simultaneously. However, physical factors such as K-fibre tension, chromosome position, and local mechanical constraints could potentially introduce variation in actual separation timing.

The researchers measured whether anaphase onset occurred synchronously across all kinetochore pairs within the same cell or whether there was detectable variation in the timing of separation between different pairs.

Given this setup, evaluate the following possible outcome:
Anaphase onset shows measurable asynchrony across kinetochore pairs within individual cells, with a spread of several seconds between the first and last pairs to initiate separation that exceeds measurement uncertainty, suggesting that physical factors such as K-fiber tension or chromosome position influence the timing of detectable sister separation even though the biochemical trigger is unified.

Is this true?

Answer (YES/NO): YES